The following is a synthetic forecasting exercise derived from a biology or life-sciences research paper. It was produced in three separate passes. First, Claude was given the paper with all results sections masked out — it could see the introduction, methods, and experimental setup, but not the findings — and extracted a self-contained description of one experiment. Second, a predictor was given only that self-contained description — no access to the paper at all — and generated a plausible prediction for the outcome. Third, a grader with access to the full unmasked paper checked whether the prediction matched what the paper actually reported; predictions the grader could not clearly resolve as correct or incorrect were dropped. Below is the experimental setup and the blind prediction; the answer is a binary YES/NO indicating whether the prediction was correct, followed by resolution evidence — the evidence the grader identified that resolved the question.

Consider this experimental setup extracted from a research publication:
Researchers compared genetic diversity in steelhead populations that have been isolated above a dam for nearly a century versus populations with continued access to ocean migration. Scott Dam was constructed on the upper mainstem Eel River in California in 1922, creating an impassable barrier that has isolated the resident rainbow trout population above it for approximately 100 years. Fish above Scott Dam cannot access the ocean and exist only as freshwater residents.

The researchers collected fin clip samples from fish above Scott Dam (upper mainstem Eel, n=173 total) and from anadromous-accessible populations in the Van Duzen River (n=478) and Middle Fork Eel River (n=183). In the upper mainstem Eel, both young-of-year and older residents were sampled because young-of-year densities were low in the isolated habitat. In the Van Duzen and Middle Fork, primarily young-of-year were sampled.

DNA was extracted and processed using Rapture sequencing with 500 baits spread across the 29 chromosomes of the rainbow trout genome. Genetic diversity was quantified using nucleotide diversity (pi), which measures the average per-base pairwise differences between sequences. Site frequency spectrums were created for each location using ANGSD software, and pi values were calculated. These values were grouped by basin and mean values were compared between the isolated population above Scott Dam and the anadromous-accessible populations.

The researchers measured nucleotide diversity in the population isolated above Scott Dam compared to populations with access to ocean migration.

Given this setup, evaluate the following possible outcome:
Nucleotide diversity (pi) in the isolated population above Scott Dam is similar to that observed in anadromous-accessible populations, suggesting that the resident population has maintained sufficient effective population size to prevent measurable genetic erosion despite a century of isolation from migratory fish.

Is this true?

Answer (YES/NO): YES